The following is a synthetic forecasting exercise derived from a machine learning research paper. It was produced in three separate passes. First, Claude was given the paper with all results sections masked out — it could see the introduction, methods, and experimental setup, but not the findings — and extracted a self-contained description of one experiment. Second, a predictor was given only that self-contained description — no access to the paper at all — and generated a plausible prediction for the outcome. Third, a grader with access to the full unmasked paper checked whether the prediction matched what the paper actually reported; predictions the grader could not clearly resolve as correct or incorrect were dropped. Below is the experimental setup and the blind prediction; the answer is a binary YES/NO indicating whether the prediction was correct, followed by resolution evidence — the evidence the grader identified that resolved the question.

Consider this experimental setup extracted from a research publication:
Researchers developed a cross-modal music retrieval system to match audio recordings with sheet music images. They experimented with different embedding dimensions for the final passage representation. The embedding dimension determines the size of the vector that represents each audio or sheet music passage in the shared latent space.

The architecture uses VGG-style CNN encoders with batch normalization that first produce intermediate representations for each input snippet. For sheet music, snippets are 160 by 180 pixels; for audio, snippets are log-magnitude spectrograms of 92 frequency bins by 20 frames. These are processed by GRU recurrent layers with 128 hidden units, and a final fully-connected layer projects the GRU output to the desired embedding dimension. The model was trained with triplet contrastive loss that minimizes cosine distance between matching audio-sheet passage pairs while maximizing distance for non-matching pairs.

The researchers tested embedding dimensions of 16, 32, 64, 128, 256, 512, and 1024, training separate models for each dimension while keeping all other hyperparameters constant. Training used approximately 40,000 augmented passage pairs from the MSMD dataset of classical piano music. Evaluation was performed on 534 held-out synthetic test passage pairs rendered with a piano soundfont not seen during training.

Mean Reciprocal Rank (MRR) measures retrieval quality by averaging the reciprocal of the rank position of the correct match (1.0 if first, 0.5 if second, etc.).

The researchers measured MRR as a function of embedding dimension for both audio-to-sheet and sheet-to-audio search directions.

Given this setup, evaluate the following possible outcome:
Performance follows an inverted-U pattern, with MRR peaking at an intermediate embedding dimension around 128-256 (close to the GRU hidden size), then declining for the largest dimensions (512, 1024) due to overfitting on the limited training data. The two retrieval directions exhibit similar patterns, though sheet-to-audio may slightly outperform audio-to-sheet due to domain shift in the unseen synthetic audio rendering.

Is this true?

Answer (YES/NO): NO